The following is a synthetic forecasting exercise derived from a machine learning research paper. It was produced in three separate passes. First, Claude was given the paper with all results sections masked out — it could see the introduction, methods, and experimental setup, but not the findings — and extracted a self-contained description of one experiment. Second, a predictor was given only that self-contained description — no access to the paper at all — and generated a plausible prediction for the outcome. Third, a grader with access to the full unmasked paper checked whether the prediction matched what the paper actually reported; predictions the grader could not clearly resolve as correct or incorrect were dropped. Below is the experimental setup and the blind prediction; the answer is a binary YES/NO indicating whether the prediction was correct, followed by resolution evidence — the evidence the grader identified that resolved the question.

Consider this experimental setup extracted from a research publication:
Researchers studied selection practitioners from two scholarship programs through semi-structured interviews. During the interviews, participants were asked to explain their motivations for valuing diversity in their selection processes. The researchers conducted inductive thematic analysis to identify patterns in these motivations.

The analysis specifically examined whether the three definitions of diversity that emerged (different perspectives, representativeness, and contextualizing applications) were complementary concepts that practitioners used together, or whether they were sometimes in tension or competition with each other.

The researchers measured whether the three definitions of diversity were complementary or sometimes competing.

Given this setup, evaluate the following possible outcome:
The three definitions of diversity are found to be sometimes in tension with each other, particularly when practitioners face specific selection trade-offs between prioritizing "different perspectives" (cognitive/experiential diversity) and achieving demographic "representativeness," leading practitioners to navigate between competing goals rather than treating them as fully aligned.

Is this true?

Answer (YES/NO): YES